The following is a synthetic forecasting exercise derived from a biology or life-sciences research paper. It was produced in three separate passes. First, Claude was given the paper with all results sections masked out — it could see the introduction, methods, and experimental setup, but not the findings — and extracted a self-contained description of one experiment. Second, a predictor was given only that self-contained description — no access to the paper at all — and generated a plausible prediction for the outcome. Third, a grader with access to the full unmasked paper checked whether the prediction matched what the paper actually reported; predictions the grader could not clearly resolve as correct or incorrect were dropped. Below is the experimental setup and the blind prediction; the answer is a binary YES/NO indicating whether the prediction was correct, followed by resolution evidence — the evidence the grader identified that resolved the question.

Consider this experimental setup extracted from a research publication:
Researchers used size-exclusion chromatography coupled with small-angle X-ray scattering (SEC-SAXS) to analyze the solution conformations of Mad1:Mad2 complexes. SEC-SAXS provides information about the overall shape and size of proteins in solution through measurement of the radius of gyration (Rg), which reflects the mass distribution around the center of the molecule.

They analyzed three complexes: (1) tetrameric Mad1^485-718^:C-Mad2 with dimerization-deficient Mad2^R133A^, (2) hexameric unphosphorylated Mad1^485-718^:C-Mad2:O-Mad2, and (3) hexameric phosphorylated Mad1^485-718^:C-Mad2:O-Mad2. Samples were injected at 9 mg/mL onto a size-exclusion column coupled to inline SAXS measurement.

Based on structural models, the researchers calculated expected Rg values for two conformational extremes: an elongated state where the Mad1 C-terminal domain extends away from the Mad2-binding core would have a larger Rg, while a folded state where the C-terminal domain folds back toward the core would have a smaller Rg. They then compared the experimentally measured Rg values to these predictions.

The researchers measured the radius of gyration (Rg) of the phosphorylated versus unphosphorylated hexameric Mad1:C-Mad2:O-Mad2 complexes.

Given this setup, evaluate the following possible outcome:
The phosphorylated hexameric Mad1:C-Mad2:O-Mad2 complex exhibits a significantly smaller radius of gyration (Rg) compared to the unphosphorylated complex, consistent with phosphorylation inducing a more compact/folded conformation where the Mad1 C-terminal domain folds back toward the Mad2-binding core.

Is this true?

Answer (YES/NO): NO